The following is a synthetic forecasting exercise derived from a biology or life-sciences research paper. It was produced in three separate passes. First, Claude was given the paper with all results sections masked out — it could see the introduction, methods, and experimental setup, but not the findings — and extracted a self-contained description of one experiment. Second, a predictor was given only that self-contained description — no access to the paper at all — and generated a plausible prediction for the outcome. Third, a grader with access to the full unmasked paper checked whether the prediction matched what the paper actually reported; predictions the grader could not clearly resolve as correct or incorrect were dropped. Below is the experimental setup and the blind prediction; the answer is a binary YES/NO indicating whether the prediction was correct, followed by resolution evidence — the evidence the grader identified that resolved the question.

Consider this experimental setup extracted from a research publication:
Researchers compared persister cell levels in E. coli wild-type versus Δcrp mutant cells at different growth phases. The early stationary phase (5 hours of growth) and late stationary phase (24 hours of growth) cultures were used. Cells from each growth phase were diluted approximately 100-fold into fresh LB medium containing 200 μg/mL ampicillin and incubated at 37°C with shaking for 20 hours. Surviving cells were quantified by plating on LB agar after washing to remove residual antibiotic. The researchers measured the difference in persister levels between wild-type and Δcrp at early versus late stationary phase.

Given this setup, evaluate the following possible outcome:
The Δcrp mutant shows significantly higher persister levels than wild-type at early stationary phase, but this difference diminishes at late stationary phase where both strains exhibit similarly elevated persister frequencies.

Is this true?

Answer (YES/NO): NO